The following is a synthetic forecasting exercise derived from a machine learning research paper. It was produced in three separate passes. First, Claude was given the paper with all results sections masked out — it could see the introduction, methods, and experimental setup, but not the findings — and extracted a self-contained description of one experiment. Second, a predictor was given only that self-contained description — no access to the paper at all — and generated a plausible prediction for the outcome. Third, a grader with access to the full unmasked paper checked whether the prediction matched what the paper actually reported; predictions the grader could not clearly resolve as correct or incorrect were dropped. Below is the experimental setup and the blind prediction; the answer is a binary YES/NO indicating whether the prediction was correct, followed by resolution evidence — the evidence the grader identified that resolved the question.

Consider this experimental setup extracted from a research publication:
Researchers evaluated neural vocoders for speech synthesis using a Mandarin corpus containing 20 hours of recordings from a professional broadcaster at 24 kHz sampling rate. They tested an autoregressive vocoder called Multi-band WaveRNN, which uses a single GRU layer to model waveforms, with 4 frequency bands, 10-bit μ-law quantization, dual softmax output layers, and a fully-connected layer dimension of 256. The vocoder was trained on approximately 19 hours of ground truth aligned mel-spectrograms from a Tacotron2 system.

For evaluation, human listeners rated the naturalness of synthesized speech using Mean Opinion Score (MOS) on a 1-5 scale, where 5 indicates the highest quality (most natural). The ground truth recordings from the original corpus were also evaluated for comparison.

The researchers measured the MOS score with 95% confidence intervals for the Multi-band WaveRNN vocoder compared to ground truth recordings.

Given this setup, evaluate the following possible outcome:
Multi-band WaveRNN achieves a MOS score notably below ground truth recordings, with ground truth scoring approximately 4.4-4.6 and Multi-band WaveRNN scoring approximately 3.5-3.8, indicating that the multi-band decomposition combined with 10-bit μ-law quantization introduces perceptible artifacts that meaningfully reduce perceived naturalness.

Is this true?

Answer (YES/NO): NO